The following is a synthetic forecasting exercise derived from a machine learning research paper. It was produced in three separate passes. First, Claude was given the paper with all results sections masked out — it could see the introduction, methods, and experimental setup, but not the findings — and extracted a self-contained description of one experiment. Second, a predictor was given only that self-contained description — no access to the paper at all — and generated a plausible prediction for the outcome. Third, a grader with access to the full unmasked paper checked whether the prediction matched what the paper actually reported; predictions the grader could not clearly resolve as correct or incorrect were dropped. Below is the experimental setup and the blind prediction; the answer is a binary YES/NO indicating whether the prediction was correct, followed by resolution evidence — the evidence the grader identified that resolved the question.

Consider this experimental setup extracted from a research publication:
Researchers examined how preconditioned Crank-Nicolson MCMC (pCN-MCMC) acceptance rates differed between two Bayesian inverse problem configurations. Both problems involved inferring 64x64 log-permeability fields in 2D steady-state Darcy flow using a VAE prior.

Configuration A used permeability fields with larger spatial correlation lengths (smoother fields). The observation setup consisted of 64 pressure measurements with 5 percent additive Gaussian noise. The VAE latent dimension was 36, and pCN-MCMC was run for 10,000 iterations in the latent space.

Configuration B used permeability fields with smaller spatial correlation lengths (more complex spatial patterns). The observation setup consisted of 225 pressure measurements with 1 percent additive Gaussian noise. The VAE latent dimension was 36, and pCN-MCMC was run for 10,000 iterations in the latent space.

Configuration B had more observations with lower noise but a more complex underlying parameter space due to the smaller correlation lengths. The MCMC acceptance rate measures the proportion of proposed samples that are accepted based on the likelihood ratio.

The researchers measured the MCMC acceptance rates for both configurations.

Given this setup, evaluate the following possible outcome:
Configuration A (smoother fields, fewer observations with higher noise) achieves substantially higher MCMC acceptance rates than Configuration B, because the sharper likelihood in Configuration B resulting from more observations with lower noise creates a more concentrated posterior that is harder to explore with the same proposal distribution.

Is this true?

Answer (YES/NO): NO